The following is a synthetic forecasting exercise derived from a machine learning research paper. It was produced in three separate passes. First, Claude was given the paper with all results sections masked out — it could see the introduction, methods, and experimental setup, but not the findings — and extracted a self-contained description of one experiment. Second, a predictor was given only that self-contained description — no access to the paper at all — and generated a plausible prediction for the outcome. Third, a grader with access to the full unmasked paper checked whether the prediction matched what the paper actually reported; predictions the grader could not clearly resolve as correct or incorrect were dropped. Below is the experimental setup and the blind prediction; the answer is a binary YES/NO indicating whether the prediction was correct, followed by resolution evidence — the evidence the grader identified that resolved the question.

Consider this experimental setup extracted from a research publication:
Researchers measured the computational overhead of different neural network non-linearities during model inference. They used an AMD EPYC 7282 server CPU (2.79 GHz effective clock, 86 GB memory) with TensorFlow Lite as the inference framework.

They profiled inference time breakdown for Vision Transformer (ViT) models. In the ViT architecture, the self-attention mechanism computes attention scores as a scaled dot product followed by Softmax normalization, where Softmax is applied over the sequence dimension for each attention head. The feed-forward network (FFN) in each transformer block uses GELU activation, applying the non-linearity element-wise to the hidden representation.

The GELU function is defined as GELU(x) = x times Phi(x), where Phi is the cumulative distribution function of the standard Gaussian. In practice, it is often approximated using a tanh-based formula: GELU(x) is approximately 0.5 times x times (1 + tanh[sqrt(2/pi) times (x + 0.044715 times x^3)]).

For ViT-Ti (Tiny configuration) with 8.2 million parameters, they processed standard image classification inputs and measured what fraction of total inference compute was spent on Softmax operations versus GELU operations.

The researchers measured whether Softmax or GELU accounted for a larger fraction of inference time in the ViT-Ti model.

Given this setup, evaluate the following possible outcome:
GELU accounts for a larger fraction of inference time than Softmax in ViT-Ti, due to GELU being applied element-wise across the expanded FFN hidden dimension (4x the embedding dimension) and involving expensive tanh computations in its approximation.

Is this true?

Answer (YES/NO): YES